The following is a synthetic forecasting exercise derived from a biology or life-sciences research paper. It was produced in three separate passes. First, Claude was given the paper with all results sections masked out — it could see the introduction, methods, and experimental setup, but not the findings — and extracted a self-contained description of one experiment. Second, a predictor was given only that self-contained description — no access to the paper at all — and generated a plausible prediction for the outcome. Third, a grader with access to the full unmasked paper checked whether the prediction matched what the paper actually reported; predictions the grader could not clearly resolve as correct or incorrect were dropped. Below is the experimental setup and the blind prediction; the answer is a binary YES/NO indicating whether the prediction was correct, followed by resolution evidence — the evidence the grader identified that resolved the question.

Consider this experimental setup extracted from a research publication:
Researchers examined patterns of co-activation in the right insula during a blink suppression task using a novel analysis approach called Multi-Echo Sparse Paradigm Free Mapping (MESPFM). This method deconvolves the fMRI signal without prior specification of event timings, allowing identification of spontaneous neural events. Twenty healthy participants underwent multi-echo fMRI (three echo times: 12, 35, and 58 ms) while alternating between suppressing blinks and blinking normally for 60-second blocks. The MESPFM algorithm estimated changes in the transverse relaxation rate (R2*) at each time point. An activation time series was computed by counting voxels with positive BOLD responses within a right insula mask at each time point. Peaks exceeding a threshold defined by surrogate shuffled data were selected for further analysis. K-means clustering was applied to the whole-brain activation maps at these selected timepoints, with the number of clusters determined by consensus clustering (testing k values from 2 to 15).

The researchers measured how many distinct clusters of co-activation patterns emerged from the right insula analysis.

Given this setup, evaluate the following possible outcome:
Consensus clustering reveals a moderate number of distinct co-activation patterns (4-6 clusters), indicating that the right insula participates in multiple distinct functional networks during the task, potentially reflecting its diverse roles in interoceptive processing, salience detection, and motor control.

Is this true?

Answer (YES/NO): NO